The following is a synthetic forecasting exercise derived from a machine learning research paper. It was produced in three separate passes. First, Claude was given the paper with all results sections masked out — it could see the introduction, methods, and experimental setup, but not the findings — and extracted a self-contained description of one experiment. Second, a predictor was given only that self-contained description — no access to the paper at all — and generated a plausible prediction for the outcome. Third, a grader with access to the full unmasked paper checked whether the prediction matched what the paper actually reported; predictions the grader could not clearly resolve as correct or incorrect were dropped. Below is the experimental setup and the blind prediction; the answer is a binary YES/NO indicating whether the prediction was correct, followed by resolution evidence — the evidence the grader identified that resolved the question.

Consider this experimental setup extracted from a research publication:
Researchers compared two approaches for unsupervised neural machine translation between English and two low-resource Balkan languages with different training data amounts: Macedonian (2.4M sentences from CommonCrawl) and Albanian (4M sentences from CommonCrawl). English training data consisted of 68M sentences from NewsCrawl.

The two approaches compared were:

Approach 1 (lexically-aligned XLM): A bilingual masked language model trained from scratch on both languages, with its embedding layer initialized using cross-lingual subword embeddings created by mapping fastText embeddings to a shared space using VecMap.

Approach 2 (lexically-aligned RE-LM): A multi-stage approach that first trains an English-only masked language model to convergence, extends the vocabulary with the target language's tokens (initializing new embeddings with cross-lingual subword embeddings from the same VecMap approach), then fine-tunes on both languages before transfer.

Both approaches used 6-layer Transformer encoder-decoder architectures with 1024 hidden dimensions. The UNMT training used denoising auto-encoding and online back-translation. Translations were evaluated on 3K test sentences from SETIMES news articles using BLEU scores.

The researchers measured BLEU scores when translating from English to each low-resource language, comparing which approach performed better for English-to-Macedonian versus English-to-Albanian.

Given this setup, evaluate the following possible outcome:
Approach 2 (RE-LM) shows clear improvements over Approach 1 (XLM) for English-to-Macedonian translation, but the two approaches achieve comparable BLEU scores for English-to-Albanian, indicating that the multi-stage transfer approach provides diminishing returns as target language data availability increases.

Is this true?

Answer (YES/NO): YES